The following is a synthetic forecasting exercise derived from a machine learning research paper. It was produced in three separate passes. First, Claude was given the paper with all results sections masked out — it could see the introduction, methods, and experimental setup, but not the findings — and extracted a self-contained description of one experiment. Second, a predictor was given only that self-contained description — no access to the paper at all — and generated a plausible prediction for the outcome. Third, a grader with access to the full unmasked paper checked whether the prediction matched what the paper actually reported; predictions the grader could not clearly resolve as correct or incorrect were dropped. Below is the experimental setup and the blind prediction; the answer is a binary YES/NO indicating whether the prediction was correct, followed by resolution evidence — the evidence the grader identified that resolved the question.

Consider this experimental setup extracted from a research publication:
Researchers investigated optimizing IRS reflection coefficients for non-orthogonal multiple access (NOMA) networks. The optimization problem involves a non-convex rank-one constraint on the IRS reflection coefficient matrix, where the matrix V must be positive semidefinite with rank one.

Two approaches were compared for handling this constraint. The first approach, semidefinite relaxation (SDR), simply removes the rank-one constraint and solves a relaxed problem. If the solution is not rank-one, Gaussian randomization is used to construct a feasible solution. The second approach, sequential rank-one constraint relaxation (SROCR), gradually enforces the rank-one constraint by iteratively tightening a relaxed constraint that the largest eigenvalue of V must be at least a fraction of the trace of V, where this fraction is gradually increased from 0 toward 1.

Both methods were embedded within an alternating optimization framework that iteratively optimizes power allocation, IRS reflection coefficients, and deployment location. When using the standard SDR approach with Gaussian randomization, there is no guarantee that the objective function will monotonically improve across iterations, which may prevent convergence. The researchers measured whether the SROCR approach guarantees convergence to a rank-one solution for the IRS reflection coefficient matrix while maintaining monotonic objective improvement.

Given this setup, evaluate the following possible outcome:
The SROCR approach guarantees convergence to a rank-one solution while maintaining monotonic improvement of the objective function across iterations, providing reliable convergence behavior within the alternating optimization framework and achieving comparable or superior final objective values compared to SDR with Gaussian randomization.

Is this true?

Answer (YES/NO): YES